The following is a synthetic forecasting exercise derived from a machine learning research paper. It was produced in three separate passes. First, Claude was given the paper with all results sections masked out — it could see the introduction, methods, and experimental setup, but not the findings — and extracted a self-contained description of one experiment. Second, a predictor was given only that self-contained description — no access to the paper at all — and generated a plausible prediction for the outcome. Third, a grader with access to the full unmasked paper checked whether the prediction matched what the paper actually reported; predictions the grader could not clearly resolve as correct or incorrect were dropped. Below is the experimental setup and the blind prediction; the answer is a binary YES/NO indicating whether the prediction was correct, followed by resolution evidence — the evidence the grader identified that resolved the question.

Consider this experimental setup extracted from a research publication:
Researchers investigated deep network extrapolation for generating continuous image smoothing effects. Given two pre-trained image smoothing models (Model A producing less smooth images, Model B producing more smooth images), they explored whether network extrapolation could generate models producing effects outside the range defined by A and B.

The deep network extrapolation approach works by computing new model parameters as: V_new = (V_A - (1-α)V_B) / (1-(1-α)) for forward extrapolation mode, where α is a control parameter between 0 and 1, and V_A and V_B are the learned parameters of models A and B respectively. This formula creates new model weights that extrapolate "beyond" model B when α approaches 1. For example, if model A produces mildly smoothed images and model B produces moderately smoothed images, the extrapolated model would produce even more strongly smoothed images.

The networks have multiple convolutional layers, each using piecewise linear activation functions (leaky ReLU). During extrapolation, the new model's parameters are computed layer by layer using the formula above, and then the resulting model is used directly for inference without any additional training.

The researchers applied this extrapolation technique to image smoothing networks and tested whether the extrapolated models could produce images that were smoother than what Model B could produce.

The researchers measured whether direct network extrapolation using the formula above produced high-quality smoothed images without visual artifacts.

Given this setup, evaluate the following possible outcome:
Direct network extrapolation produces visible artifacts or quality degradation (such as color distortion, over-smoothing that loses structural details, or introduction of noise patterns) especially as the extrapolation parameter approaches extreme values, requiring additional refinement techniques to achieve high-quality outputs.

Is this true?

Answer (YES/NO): YES